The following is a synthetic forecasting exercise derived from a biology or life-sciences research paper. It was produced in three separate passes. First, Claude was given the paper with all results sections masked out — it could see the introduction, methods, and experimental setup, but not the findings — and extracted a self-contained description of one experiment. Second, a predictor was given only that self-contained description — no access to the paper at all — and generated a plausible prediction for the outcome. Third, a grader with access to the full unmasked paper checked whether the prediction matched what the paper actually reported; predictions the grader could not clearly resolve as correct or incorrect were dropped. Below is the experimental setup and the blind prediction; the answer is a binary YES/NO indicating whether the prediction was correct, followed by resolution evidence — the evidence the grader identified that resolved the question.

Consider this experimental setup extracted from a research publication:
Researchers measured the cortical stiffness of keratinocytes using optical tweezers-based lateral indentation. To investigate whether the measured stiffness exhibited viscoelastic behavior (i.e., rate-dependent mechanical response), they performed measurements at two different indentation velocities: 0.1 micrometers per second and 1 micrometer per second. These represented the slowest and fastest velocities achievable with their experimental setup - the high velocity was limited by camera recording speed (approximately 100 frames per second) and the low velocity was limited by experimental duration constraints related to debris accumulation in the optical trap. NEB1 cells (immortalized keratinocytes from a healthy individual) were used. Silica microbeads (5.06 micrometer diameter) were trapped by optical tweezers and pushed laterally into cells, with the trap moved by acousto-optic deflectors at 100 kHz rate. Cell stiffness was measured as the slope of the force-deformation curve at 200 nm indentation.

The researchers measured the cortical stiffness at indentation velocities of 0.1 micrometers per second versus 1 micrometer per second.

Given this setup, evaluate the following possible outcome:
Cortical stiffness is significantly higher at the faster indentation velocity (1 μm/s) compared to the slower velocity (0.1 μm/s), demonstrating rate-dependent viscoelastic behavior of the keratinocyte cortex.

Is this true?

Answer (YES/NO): YES